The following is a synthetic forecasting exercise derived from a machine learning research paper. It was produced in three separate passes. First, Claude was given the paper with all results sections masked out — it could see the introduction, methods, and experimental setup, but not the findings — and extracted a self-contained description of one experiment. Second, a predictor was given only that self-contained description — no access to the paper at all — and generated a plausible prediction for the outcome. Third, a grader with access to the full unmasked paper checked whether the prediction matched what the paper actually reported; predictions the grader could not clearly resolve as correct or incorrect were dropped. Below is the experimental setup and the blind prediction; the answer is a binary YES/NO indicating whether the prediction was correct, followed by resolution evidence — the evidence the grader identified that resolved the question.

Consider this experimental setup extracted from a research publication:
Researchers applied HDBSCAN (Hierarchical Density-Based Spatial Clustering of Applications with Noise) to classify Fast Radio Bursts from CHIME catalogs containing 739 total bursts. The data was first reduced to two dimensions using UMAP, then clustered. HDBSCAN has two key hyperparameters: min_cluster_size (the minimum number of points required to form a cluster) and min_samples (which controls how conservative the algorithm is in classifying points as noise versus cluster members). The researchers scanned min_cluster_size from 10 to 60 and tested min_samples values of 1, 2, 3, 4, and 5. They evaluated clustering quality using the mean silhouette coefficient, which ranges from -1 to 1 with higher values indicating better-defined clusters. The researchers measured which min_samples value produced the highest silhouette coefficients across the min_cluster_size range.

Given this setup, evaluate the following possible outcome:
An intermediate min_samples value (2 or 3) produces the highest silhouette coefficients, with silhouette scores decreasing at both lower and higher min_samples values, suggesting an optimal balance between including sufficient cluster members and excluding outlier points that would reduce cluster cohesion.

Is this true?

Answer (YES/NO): YES